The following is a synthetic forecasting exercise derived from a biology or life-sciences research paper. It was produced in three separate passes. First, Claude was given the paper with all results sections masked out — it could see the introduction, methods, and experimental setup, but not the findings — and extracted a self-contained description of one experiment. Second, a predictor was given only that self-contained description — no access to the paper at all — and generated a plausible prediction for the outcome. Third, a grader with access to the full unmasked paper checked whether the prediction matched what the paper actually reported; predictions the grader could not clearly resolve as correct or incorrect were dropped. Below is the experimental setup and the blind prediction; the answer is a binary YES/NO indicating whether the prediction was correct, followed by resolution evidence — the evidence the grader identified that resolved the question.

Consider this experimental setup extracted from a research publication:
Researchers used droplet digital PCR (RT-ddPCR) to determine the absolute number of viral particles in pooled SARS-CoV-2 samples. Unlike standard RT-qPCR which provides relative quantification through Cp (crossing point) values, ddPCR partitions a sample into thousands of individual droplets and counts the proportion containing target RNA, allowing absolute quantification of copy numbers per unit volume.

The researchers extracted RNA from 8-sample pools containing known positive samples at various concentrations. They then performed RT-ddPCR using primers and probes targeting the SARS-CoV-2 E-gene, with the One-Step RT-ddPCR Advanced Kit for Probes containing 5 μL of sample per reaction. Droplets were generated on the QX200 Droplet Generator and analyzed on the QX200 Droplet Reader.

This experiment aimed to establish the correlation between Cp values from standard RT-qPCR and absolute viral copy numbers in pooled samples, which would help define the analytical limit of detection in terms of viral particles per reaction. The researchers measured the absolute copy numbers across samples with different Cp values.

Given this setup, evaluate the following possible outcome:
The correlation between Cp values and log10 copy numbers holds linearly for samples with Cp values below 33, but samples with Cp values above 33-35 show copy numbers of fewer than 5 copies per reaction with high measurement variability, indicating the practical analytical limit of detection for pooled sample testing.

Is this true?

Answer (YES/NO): NO